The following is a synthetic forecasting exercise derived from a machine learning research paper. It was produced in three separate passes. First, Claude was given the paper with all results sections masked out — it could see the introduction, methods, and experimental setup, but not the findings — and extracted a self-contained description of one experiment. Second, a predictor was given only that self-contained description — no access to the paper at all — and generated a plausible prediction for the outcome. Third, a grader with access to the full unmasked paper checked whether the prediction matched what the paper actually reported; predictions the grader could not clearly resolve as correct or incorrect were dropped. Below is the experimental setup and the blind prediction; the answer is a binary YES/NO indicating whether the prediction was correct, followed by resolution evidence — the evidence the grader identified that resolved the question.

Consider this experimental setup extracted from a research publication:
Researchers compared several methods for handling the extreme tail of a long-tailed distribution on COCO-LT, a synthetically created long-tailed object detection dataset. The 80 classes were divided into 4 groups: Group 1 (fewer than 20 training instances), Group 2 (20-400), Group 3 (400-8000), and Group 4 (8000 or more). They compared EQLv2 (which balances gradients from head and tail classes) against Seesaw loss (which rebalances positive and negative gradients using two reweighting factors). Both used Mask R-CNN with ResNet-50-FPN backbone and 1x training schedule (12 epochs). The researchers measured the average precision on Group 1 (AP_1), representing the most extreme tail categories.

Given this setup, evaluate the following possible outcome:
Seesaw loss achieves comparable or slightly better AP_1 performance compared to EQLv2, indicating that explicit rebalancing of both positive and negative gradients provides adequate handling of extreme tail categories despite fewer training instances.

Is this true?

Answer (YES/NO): NO